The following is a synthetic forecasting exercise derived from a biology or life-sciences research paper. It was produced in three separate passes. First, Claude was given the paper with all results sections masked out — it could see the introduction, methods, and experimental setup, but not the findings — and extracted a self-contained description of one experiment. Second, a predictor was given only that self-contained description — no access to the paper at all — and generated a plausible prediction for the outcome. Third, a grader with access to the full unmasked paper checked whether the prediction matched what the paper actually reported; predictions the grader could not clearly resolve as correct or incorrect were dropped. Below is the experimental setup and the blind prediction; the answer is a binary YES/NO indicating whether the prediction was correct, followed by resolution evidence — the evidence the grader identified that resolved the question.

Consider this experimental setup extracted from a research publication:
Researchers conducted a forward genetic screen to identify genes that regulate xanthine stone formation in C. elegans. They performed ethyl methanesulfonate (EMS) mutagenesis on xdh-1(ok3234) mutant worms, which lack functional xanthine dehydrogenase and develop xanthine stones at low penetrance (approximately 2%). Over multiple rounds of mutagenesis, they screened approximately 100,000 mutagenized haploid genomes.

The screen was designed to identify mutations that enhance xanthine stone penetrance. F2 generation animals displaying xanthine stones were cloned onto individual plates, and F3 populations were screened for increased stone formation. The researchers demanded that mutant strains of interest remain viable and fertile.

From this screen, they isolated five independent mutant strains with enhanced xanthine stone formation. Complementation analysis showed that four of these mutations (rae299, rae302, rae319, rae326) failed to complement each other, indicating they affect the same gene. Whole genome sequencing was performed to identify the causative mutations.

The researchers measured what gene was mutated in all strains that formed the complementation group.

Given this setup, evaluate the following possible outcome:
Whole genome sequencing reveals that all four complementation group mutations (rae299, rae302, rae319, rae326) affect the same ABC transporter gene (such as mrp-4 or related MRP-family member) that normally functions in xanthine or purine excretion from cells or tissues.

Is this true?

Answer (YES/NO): NO